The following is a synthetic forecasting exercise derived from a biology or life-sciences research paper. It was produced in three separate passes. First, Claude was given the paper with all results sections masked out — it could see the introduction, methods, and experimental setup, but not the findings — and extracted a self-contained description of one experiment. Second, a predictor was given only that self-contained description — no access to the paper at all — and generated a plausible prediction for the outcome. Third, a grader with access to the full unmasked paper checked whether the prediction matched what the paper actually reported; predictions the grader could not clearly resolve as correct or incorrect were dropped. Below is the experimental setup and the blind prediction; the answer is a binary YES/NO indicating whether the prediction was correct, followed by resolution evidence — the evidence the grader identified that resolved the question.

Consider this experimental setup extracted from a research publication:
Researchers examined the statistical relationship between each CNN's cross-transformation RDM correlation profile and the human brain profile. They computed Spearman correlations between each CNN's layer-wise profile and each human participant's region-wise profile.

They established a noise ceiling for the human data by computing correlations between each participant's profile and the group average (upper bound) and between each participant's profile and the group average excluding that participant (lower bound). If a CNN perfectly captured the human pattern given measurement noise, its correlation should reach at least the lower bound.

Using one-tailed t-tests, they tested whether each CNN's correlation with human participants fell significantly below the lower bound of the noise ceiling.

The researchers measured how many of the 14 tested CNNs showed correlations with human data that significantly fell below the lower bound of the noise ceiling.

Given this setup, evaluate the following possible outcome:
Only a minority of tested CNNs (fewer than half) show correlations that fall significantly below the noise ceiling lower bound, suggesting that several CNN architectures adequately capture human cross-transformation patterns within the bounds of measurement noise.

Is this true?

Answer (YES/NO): NO